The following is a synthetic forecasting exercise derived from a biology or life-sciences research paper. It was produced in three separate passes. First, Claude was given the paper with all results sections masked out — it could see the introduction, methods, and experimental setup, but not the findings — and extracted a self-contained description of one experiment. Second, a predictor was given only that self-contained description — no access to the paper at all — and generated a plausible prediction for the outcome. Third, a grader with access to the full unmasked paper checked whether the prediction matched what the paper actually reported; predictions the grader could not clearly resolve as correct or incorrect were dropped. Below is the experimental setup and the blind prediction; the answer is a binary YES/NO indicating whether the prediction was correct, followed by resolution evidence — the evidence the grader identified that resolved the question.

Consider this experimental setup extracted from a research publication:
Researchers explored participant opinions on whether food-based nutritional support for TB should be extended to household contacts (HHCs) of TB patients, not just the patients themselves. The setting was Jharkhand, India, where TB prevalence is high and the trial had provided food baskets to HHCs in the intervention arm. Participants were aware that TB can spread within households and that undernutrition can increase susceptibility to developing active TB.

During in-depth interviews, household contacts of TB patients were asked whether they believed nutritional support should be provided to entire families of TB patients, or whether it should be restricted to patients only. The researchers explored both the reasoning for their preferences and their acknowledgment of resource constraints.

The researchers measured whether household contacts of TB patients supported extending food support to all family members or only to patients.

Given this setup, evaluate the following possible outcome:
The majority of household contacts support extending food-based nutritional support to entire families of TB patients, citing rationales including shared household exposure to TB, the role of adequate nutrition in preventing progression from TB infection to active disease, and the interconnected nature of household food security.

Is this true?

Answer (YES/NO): NO